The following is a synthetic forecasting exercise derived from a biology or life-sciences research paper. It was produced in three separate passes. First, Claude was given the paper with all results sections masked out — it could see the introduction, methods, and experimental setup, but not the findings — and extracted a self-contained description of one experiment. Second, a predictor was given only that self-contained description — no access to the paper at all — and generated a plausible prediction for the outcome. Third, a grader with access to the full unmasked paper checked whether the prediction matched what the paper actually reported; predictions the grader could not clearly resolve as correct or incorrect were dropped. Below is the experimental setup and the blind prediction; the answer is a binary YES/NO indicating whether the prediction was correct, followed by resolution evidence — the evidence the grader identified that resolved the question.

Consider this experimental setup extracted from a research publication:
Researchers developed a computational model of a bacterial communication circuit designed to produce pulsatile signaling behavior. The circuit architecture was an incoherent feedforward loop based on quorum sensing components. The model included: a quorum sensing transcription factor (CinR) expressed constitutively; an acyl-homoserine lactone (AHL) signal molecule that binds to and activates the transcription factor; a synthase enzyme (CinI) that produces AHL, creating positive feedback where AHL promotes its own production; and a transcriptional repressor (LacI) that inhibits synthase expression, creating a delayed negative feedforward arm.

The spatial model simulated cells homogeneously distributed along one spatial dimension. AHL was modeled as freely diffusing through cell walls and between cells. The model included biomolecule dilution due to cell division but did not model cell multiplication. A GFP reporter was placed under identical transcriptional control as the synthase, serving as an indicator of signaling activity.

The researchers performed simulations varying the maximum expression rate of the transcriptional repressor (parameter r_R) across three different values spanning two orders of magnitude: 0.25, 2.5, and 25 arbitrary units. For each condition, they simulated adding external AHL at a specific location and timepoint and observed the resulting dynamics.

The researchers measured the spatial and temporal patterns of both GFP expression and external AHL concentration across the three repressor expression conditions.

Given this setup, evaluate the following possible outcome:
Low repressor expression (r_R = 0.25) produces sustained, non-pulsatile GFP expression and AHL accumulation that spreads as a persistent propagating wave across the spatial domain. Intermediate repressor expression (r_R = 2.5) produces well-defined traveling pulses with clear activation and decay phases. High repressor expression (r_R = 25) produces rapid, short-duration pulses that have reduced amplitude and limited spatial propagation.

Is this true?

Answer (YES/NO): NO